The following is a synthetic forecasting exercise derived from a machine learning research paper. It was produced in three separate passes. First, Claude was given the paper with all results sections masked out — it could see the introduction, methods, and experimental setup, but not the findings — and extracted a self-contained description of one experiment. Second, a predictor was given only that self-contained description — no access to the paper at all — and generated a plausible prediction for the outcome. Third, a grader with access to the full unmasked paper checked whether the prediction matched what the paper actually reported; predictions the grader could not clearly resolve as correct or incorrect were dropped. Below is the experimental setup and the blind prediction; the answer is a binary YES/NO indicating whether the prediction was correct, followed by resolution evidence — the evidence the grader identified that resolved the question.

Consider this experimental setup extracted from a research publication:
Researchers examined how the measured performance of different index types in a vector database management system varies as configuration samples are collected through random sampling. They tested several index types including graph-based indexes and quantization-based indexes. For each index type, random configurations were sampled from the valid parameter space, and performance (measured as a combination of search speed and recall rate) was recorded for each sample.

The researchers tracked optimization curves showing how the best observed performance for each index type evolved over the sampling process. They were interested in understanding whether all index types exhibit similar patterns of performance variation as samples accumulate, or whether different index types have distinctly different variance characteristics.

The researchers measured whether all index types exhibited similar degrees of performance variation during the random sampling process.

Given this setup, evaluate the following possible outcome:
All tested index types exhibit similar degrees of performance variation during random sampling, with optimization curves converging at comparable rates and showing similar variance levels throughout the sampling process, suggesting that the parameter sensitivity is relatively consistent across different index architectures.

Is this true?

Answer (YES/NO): NO